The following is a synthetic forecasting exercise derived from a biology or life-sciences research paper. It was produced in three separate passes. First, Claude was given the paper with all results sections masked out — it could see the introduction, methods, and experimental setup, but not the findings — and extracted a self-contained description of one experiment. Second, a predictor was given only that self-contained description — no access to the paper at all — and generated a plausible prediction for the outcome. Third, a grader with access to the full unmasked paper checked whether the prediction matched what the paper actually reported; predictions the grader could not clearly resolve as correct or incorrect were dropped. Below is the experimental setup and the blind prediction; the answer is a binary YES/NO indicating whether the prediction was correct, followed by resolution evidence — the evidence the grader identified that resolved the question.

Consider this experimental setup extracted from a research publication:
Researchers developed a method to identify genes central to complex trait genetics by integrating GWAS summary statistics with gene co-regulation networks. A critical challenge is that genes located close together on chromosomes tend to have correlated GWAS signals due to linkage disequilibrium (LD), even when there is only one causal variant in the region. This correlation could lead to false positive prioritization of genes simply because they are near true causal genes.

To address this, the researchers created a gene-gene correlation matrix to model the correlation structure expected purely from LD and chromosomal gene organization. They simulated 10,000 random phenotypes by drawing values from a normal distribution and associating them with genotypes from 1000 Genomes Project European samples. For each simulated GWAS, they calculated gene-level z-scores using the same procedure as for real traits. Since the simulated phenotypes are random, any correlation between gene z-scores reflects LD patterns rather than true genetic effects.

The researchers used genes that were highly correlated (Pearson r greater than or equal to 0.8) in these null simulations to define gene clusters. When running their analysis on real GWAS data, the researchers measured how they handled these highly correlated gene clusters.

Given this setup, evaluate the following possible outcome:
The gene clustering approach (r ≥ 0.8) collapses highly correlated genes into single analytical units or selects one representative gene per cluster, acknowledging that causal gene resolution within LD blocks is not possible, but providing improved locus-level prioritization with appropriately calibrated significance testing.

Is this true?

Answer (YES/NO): NO